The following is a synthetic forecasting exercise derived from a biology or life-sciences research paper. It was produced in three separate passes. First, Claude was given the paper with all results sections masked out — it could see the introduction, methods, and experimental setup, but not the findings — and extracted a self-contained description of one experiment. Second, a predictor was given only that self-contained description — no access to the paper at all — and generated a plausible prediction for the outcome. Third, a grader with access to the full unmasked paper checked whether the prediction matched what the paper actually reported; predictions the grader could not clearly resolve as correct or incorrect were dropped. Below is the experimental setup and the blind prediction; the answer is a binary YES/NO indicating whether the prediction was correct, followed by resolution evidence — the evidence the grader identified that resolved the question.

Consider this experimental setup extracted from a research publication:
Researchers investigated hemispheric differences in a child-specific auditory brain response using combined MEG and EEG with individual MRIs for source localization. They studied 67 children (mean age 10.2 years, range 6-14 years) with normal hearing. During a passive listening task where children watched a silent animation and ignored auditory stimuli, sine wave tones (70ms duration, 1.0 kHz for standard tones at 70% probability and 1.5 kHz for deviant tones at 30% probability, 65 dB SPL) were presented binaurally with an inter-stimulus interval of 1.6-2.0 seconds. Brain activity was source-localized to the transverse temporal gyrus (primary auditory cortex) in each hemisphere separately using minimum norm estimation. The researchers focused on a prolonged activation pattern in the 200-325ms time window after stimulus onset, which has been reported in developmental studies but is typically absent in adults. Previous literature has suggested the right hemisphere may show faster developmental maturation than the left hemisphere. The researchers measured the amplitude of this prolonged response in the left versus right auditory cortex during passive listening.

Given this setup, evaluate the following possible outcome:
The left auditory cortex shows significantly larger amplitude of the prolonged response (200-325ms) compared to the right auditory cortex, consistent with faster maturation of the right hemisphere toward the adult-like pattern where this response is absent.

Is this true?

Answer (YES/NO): NO